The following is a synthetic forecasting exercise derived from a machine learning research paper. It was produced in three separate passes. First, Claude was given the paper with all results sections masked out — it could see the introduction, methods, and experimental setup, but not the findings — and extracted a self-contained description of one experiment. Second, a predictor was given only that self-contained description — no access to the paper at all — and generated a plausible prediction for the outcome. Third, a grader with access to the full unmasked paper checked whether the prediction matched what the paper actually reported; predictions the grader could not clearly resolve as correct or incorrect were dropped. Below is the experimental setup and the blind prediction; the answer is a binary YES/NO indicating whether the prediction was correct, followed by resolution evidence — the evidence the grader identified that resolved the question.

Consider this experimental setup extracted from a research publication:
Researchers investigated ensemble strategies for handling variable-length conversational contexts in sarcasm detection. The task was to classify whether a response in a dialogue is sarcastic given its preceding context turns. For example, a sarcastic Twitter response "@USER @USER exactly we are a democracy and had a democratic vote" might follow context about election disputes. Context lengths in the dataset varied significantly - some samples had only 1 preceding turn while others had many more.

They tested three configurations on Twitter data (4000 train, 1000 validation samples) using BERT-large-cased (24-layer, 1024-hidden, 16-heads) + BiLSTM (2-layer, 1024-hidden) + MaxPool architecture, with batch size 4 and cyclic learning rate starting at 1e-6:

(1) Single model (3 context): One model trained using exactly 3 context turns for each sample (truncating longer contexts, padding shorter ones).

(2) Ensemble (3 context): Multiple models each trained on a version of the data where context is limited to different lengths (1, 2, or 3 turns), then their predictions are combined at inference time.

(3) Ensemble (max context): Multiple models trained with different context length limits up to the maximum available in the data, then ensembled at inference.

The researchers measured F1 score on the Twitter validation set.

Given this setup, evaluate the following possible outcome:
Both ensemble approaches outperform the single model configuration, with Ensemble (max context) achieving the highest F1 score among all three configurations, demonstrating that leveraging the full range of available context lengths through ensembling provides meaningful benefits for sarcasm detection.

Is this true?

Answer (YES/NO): NO